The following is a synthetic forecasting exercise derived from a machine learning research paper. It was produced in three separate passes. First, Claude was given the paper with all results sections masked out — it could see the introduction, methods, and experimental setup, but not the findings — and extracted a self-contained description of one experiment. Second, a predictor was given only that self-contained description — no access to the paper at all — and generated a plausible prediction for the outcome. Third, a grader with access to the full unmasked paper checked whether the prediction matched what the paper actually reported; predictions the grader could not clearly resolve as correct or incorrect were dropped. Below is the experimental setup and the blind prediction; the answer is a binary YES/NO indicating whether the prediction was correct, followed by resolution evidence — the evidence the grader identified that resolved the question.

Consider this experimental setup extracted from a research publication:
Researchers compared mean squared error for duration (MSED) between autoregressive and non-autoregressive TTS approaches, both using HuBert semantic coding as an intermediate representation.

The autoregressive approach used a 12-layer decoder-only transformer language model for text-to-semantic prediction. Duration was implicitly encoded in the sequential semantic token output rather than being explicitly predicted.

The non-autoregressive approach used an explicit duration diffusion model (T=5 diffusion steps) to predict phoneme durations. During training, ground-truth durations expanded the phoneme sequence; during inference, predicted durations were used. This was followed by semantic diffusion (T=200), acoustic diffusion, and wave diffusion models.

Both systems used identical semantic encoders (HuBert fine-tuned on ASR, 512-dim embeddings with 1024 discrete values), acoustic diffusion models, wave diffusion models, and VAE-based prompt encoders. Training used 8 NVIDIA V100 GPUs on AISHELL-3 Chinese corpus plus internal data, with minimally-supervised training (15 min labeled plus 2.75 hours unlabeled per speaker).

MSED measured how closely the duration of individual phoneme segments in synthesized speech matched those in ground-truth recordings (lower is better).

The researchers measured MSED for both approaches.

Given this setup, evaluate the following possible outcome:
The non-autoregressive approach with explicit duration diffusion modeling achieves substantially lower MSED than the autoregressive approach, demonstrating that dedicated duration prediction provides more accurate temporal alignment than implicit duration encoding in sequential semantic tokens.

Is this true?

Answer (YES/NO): NO